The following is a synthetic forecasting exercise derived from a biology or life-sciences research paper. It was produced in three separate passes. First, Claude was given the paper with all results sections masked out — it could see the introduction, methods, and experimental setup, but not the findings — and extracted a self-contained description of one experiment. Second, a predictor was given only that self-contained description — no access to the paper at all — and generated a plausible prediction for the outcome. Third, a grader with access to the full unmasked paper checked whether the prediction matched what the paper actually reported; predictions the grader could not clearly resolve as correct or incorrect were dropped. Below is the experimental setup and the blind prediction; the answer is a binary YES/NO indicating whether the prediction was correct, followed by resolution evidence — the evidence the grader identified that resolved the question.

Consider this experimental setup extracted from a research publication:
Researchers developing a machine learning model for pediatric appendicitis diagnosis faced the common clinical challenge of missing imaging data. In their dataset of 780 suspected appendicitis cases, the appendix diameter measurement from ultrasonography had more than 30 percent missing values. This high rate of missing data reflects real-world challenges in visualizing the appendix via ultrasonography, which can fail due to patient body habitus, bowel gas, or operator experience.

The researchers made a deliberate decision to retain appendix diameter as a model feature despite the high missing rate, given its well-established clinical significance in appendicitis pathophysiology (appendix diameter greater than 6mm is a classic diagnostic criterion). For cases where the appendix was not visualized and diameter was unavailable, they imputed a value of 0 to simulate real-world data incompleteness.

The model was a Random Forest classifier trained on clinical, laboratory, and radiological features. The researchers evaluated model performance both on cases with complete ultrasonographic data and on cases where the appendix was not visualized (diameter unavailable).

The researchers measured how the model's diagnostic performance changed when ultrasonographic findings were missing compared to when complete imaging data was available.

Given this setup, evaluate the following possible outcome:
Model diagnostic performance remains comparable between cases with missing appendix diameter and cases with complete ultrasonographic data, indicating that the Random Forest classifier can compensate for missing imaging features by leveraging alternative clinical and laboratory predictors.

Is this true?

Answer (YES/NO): YES